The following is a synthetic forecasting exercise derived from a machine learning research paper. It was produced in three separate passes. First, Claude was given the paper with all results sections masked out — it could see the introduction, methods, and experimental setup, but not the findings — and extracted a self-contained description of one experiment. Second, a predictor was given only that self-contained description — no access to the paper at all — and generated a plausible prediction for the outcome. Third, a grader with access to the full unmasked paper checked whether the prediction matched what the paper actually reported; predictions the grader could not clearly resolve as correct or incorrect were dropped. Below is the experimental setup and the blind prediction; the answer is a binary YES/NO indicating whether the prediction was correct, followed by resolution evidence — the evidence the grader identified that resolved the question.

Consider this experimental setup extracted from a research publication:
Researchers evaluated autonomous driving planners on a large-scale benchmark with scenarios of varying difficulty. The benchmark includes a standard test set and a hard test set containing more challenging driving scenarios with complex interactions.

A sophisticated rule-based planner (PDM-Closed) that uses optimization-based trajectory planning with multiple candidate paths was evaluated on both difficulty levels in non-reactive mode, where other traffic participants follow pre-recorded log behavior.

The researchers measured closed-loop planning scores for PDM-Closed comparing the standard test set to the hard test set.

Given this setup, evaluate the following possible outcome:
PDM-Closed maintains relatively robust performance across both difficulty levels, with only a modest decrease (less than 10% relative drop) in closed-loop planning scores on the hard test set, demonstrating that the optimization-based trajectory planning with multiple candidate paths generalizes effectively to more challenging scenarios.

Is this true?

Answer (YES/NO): NO